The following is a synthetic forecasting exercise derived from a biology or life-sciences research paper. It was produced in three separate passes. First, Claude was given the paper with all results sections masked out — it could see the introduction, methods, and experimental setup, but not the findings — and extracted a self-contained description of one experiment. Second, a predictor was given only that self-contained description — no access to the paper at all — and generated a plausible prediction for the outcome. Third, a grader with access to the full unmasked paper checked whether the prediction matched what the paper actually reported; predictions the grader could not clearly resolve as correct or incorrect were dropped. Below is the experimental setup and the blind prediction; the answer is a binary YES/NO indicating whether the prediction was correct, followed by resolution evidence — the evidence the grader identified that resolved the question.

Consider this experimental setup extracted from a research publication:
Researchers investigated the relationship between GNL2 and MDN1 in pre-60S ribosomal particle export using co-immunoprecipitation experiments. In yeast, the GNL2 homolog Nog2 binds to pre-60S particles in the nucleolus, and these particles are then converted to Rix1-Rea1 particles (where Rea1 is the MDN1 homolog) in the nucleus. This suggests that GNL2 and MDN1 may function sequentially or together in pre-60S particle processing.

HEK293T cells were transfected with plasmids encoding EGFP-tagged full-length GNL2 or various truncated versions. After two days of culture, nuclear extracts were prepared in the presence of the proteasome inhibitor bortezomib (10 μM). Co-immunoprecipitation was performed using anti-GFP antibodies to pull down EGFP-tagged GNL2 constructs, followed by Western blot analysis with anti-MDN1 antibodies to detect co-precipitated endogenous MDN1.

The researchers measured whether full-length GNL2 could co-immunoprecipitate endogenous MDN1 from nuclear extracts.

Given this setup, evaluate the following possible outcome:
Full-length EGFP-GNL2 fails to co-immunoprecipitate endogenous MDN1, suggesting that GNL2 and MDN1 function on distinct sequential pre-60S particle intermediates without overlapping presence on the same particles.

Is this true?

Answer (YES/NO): NO